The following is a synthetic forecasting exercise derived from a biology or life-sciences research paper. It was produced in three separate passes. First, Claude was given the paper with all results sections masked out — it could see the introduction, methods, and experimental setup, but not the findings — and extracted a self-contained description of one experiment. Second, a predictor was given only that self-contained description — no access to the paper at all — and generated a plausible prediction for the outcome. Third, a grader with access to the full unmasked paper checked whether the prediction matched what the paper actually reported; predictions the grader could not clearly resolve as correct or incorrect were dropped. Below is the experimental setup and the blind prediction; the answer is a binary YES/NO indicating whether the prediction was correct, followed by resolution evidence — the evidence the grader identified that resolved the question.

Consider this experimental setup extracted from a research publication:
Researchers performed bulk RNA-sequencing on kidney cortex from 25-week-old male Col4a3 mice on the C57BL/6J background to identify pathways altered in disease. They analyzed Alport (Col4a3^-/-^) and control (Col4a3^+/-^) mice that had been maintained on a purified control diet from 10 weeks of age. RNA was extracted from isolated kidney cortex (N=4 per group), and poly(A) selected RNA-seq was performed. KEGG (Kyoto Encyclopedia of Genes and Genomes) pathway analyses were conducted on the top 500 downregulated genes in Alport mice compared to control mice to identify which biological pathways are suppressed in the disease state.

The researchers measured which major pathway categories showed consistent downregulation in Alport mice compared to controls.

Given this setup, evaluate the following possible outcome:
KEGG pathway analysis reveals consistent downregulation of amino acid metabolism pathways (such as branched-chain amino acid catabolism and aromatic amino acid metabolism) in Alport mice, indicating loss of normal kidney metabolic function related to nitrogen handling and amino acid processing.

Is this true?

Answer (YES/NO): NO